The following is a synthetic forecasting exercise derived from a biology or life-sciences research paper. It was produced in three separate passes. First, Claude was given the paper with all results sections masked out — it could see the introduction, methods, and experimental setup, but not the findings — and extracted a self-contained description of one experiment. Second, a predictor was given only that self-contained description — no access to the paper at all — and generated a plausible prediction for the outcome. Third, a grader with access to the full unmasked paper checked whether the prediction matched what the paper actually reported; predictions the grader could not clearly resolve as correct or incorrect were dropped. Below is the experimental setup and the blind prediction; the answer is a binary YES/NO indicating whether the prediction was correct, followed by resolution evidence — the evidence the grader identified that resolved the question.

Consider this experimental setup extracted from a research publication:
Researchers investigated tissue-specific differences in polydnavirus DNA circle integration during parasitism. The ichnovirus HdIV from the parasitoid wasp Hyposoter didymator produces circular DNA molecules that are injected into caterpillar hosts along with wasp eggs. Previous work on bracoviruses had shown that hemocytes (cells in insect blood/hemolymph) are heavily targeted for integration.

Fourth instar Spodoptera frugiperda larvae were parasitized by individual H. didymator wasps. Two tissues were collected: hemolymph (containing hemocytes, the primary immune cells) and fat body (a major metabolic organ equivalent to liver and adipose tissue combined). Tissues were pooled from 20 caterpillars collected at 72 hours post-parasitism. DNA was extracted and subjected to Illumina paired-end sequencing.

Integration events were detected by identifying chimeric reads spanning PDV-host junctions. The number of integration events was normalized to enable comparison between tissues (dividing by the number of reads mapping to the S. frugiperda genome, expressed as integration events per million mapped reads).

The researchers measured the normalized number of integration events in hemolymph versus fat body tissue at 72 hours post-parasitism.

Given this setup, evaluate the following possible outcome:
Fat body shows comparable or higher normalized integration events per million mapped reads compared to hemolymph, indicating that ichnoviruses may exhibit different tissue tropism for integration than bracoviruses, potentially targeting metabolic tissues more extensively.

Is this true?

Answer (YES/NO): NO